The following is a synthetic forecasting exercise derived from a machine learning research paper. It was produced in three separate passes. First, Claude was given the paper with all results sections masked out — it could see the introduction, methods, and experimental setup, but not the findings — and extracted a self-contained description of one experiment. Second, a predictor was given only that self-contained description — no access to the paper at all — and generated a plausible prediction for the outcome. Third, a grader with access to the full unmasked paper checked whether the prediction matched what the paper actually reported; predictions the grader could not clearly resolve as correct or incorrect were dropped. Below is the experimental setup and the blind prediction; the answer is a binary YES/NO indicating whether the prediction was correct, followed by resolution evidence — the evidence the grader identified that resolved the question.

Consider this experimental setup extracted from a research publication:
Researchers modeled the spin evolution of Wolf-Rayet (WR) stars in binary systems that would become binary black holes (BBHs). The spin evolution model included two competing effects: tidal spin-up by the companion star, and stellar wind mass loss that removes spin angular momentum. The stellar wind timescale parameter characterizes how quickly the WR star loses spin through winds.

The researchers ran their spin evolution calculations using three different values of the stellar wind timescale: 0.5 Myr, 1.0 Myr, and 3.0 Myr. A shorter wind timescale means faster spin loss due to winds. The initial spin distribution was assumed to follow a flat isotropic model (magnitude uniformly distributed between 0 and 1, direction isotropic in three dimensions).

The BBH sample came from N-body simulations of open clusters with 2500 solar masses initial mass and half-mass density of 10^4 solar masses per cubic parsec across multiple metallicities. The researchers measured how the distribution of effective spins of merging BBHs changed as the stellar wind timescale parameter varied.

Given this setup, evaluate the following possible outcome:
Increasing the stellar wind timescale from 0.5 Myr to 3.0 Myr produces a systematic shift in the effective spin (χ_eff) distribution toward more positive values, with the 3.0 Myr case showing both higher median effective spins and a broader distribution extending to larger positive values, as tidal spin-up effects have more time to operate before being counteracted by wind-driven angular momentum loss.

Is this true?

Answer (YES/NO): NO